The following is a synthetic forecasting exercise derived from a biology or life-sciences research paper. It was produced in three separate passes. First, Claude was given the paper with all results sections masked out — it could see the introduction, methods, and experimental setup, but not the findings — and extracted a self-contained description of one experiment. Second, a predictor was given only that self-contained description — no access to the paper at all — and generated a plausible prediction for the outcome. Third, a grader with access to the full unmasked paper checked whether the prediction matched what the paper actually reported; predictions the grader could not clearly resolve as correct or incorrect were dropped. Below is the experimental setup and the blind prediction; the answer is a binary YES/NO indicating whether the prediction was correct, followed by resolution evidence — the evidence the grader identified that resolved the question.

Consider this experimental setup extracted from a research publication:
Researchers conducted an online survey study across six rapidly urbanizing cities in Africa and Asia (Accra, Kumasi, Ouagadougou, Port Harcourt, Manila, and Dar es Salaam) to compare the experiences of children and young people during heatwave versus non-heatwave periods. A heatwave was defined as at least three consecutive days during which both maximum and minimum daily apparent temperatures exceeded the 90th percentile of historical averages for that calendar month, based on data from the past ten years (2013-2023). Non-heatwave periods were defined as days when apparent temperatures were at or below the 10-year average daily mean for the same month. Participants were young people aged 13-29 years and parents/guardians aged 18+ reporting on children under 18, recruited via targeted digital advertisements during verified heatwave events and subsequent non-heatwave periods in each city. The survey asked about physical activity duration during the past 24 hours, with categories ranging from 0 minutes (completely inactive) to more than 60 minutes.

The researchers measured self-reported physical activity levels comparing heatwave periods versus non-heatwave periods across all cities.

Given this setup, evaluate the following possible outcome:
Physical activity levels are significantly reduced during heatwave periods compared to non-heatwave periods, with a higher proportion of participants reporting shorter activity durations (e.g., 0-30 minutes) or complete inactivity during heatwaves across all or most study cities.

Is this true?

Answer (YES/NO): NO